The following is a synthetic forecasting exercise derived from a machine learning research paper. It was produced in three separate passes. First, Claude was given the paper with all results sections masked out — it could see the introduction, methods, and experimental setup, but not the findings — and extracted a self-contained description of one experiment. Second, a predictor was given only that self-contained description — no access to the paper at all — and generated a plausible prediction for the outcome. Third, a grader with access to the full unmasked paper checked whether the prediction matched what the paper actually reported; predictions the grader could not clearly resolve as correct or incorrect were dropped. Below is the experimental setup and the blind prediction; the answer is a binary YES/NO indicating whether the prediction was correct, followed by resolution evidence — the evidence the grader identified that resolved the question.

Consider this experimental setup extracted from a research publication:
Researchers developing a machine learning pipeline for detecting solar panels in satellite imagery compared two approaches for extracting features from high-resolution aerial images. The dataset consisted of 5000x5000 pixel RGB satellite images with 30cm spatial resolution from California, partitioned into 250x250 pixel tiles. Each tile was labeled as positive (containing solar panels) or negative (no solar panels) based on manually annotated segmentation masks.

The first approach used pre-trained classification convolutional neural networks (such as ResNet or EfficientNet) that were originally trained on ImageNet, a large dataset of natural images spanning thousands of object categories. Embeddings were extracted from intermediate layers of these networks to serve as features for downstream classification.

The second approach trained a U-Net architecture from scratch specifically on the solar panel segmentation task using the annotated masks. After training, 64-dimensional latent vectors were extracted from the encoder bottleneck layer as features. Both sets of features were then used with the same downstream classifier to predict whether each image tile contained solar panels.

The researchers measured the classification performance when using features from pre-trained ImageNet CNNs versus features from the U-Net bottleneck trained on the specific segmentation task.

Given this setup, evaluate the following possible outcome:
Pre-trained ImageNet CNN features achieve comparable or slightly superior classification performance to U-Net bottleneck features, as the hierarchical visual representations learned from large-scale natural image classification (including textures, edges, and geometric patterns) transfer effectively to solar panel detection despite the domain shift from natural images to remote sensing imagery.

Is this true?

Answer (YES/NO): NO